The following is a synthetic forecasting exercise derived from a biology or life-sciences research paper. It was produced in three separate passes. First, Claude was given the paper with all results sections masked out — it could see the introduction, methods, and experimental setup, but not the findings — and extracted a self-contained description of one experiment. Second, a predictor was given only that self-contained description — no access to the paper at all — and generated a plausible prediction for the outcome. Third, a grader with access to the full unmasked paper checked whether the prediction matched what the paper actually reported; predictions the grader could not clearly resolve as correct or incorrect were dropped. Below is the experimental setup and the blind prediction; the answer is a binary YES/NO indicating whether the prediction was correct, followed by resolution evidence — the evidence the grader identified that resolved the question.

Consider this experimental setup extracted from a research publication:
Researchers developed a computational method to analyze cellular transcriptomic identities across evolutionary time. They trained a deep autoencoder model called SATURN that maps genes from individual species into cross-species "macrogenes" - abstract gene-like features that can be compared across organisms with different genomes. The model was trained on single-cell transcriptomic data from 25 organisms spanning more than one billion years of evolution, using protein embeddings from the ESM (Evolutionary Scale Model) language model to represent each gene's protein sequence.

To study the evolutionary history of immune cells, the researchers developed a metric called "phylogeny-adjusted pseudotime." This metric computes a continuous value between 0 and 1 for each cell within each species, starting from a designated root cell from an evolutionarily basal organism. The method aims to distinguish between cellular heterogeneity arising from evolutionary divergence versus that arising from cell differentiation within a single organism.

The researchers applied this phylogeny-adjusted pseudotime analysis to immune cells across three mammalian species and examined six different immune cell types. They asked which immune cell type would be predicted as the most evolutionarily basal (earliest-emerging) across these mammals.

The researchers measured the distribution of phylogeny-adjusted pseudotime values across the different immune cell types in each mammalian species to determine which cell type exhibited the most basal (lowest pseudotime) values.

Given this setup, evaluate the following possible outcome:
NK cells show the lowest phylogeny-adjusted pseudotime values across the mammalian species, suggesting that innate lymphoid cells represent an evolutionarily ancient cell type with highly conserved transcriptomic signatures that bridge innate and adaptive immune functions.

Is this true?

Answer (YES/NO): NO